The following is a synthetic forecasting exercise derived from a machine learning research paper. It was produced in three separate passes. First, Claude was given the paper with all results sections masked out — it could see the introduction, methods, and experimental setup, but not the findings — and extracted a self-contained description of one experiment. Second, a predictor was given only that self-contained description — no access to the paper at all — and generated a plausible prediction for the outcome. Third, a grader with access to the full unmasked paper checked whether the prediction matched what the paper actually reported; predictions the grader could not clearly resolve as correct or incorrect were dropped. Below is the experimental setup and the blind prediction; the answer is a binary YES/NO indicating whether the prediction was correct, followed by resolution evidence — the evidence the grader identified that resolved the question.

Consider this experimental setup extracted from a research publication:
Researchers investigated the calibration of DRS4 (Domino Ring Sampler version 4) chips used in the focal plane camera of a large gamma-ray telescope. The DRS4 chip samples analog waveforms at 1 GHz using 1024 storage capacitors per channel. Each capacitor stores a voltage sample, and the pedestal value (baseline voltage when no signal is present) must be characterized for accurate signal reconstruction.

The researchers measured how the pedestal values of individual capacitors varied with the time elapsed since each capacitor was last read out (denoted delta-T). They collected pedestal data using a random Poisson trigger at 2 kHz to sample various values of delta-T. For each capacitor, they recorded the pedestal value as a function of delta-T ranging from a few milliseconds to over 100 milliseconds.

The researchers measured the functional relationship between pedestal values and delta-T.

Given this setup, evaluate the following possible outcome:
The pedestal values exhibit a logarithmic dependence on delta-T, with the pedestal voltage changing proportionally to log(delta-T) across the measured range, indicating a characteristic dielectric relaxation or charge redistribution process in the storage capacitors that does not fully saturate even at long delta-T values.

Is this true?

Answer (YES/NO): NO